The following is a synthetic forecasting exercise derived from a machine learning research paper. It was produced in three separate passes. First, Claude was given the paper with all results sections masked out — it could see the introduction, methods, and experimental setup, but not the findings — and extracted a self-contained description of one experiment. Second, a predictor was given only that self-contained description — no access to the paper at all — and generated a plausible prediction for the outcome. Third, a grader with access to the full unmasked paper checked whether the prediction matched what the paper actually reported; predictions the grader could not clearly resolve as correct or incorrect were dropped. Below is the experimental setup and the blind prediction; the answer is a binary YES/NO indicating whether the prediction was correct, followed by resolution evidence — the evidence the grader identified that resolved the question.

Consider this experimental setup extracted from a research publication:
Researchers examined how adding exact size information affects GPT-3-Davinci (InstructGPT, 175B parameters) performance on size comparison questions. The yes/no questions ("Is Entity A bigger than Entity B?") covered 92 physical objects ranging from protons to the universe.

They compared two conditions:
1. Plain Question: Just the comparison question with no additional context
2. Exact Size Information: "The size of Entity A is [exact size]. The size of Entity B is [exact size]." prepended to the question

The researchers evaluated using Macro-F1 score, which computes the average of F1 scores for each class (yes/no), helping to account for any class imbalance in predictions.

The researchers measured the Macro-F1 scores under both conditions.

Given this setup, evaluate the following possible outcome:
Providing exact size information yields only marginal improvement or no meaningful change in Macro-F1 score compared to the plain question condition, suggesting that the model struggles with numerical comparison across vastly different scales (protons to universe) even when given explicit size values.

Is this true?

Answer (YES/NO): NO